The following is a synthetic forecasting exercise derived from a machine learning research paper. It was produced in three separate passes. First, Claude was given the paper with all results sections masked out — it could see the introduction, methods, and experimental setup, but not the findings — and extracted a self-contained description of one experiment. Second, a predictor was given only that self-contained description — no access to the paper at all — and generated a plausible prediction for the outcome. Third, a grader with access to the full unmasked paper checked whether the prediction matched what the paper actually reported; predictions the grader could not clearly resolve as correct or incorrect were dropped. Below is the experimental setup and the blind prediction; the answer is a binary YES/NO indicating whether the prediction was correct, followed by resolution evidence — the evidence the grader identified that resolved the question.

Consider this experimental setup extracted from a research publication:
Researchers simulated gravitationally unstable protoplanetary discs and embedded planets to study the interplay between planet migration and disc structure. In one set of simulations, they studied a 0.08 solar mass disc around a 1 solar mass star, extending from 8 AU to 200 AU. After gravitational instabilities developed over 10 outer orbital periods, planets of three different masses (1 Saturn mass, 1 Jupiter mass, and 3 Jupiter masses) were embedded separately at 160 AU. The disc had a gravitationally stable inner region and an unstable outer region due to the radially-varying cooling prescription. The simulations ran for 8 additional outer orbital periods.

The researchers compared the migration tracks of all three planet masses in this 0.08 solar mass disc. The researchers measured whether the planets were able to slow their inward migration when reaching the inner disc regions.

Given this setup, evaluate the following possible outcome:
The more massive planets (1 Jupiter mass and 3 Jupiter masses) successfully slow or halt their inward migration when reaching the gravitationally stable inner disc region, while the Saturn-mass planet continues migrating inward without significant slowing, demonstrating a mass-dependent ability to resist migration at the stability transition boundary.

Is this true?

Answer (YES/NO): NO